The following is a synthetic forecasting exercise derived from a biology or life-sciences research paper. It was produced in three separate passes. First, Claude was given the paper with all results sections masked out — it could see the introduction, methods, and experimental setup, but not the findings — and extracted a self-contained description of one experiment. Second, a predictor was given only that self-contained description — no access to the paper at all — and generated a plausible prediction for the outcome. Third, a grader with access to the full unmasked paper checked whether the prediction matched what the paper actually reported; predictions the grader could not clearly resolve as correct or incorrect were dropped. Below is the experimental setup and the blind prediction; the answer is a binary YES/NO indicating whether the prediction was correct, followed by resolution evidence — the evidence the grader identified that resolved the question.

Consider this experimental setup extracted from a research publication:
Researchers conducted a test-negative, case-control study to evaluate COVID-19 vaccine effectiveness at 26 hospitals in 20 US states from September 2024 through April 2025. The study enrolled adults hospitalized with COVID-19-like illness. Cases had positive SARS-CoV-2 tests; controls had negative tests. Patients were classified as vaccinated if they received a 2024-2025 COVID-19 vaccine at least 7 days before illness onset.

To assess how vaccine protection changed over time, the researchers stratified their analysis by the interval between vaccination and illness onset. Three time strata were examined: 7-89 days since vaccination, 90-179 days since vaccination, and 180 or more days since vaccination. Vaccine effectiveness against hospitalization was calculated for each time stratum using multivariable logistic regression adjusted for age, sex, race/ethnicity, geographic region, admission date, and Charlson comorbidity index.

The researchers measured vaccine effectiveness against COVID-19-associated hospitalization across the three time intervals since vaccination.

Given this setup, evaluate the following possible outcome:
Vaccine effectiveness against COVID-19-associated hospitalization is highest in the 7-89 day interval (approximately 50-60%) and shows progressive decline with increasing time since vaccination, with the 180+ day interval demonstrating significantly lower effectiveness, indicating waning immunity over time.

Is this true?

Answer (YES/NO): NO